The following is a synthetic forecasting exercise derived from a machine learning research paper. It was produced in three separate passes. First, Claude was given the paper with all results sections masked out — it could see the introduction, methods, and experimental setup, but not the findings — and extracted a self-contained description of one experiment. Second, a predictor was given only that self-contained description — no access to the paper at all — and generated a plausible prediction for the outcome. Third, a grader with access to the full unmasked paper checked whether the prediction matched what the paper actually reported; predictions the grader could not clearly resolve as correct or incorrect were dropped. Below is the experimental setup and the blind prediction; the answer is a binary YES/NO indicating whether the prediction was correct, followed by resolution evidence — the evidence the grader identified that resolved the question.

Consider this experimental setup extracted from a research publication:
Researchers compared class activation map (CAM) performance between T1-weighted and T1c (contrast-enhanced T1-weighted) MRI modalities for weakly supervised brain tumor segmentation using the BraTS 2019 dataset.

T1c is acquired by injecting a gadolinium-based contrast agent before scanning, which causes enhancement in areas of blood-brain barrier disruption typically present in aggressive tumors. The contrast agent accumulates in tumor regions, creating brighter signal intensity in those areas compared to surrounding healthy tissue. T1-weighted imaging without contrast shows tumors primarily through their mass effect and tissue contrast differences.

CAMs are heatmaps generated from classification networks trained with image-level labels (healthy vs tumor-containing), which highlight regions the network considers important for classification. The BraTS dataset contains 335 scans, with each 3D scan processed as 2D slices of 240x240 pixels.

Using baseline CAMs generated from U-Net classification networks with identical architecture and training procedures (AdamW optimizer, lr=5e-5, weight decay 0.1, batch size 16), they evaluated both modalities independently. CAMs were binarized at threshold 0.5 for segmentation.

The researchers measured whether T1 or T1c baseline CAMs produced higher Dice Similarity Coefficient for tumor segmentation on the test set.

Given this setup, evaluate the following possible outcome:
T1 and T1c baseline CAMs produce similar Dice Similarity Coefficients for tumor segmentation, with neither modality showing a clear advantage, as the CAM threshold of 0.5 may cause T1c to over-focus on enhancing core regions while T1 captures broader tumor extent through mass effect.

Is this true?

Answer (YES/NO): YES